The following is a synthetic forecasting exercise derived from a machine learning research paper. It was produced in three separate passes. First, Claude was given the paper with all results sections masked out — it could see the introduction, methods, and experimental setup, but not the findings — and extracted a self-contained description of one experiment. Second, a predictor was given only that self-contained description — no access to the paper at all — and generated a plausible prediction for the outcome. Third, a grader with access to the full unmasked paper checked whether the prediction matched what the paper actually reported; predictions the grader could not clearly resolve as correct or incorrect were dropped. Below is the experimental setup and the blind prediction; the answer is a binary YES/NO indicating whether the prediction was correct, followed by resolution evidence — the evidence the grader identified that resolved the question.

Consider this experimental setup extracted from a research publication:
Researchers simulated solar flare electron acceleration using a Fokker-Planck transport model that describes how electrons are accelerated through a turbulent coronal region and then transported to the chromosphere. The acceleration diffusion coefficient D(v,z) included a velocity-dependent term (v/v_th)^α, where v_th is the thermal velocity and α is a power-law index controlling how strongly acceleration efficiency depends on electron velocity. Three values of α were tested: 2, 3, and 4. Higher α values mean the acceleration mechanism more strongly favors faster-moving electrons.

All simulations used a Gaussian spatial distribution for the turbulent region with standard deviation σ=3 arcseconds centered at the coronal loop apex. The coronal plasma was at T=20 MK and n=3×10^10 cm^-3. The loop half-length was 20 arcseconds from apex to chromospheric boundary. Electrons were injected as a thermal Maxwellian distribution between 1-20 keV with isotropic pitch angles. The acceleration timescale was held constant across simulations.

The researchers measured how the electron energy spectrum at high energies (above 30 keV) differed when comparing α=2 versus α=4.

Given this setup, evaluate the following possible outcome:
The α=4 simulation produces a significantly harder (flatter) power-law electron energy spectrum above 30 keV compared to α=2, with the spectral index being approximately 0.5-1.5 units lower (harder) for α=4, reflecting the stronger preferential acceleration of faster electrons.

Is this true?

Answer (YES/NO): NO